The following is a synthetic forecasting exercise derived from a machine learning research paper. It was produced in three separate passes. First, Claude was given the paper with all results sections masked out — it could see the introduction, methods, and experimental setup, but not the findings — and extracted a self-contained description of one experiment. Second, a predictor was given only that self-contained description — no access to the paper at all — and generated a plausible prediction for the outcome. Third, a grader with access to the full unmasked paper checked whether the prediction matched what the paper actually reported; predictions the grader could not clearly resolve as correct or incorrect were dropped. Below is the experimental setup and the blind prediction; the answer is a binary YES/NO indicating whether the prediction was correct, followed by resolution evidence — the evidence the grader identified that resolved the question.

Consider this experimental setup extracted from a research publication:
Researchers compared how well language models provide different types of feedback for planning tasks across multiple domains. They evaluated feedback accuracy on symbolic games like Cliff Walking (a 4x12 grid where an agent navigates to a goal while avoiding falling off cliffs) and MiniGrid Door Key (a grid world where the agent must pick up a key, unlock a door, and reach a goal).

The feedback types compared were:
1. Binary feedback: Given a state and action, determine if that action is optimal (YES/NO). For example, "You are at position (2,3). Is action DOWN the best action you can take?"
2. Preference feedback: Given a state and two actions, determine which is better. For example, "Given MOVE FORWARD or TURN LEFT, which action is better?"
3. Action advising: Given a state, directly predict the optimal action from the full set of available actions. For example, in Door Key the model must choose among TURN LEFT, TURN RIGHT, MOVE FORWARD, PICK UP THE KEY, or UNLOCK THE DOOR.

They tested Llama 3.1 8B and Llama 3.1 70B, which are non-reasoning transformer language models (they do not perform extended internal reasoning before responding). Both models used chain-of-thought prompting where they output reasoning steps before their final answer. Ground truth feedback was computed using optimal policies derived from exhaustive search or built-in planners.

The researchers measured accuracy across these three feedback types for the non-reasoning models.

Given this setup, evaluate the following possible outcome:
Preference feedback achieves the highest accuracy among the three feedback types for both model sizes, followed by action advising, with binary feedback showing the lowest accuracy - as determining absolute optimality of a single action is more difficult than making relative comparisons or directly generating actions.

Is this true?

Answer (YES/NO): NO